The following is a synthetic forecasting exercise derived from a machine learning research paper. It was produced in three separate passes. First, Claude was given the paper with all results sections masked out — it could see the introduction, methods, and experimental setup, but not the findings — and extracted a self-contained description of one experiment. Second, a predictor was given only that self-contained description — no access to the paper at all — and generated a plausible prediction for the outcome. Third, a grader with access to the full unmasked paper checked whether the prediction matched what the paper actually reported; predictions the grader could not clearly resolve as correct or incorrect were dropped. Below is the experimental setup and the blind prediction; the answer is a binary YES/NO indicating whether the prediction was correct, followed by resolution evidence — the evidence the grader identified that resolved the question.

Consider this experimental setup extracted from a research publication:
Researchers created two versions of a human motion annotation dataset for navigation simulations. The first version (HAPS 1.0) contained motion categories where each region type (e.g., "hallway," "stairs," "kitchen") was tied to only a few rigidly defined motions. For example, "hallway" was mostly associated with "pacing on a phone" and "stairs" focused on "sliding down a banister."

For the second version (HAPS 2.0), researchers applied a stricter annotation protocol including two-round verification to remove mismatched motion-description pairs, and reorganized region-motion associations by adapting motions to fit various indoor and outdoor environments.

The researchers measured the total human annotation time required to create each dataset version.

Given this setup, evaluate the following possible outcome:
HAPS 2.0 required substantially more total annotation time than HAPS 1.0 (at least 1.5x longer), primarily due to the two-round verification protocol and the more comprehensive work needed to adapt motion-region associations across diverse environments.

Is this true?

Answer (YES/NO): NO